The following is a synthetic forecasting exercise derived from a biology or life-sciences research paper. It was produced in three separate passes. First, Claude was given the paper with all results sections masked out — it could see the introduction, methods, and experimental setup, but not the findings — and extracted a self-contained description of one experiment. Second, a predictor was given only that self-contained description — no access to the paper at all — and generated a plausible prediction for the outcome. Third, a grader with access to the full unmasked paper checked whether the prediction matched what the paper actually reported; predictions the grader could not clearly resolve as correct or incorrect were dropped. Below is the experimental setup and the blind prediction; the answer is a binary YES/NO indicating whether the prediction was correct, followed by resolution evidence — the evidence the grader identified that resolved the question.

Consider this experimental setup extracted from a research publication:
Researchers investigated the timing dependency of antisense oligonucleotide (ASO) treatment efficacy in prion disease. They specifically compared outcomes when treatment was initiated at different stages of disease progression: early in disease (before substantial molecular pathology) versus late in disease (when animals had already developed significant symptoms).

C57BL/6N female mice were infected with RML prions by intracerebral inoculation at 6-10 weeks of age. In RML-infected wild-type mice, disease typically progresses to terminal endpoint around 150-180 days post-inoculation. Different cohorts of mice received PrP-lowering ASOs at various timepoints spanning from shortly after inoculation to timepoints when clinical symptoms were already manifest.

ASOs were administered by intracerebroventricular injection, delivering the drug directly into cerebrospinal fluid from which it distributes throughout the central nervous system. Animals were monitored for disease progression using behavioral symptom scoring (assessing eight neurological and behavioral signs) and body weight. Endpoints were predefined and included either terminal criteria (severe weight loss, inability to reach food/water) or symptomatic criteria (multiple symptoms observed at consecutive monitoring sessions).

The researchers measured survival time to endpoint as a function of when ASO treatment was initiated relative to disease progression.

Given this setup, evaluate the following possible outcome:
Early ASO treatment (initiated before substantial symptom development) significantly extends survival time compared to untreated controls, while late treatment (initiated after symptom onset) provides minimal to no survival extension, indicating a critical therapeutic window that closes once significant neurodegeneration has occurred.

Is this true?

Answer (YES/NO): NO